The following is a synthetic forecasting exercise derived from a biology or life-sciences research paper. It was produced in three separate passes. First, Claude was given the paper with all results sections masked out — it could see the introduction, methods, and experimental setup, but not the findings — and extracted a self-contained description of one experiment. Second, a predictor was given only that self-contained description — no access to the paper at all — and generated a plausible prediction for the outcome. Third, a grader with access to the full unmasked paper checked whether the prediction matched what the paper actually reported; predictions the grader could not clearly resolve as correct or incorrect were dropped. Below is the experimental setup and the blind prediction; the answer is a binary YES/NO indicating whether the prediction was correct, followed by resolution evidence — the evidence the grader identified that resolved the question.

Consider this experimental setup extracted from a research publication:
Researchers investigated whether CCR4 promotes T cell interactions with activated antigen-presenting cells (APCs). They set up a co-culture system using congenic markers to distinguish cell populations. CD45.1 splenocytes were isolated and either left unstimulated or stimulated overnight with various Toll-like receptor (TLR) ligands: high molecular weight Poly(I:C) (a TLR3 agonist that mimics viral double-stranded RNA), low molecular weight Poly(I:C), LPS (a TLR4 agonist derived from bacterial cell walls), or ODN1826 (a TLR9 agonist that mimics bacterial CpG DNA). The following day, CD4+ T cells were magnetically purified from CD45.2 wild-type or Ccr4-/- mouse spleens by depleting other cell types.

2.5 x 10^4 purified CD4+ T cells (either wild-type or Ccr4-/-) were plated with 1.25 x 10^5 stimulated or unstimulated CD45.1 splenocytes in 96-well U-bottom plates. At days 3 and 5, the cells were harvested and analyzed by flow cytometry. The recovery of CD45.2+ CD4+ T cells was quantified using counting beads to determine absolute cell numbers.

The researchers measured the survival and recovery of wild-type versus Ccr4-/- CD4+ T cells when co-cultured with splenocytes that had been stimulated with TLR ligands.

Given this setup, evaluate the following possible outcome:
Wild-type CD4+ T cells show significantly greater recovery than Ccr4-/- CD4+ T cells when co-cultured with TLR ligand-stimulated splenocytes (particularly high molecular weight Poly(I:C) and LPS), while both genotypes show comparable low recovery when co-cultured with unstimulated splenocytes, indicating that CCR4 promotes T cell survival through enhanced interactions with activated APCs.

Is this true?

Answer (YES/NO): NO